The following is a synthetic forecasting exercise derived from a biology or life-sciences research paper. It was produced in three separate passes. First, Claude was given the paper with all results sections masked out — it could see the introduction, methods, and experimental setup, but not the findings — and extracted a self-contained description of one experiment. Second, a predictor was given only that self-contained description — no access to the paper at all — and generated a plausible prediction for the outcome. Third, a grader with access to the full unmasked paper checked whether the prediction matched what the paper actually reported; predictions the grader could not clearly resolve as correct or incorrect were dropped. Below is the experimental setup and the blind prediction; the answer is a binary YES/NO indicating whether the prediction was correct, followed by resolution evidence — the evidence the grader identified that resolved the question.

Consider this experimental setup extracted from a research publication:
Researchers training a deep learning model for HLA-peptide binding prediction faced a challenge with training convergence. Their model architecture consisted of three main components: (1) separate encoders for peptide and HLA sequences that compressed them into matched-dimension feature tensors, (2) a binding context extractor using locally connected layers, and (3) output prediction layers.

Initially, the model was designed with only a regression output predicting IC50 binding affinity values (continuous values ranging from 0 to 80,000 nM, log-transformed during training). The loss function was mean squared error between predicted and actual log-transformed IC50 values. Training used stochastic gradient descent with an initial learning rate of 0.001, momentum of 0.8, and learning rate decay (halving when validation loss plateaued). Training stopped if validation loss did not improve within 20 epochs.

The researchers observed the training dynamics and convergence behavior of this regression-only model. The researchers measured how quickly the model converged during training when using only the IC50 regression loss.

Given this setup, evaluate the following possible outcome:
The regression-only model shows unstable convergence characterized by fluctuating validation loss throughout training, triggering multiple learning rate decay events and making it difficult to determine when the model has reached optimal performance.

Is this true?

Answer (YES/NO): NO